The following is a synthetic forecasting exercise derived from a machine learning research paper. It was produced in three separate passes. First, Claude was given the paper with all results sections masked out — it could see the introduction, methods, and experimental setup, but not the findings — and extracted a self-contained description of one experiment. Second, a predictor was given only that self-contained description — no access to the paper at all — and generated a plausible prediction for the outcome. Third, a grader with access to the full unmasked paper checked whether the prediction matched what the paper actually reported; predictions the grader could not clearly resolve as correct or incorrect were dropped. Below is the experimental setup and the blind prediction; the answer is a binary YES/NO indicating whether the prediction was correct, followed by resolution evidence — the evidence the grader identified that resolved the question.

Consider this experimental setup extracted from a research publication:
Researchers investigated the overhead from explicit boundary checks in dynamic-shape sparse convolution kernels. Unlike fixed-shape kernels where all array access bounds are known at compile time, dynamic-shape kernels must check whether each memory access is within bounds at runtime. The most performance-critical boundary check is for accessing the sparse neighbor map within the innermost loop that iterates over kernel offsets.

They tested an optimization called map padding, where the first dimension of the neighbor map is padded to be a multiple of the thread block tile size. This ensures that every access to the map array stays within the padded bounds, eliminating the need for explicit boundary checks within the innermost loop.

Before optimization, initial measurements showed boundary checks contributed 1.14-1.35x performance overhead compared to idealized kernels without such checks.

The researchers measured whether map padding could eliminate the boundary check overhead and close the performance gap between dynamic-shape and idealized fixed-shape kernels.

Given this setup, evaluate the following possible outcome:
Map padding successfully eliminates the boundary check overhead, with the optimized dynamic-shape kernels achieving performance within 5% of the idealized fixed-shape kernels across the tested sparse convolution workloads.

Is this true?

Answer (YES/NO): YES